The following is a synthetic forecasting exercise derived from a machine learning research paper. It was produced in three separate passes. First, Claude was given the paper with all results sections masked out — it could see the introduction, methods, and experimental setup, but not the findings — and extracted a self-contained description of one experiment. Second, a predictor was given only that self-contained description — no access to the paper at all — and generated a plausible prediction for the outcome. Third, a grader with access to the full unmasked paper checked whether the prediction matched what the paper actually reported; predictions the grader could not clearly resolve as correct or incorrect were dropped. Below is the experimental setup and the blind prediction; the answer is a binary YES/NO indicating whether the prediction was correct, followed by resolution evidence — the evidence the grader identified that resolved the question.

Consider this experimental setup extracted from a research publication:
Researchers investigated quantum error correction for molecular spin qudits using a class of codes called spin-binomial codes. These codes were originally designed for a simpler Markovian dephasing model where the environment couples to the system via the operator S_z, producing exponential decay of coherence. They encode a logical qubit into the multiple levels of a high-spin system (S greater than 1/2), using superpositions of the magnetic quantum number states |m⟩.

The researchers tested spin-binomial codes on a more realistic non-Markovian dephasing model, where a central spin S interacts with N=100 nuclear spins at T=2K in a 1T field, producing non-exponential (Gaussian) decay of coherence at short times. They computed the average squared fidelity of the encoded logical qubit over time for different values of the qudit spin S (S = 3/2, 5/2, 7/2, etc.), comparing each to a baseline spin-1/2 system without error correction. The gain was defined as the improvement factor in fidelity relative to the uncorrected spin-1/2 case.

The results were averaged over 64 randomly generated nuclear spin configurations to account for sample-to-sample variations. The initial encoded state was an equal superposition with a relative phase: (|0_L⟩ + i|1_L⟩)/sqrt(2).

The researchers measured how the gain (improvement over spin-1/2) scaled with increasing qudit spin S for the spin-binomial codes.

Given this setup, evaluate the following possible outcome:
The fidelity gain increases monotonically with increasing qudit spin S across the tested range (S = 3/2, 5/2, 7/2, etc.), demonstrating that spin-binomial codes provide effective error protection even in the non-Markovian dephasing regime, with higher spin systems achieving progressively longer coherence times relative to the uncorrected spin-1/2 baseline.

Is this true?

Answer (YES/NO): YES